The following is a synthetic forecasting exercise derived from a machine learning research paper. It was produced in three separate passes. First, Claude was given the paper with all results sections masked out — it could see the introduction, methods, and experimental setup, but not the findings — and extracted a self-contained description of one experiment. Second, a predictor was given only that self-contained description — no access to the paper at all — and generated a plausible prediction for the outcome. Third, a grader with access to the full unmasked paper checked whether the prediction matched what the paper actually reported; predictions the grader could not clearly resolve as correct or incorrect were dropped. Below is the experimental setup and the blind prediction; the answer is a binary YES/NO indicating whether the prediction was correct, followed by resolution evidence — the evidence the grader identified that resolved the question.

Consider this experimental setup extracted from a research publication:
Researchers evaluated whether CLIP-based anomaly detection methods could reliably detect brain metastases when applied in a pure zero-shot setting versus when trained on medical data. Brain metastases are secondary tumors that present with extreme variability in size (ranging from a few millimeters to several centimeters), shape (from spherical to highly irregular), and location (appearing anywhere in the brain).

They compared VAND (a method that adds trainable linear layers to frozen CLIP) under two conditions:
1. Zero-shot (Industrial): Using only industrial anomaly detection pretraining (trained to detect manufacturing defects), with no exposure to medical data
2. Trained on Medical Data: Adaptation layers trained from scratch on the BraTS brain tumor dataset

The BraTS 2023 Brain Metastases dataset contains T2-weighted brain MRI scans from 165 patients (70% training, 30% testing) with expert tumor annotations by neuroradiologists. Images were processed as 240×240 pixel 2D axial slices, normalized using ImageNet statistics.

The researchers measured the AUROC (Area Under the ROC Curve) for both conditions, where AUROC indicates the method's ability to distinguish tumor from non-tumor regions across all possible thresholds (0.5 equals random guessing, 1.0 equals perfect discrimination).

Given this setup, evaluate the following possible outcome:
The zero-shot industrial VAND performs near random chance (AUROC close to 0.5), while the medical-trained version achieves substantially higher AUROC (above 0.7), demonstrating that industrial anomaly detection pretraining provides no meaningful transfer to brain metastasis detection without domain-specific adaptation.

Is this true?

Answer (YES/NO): NO